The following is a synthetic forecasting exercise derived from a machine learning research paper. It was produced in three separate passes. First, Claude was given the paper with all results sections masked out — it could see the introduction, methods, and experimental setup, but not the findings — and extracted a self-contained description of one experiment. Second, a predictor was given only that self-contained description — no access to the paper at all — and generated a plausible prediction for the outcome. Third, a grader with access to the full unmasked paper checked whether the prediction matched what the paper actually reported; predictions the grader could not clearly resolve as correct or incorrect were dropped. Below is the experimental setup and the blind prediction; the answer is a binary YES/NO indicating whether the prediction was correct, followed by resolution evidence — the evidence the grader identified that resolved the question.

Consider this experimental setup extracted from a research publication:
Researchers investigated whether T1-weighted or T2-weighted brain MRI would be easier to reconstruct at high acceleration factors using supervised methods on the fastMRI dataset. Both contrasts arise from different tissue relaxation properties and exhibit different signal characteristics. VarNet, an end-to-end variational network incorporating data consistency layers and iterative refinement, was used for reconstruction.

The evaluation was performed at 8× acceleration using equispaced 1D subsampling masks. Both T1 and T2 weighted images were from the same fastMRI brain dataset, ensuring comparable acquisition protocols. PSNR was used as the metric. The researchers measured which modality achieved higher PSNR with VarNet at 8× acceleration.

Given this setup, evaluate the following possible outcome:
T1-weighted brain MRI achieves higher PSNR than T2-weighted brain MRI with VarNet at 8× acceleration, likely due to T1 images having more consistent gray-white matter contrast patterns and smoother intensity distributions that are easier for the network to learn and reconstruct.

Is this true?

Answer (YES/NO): YES